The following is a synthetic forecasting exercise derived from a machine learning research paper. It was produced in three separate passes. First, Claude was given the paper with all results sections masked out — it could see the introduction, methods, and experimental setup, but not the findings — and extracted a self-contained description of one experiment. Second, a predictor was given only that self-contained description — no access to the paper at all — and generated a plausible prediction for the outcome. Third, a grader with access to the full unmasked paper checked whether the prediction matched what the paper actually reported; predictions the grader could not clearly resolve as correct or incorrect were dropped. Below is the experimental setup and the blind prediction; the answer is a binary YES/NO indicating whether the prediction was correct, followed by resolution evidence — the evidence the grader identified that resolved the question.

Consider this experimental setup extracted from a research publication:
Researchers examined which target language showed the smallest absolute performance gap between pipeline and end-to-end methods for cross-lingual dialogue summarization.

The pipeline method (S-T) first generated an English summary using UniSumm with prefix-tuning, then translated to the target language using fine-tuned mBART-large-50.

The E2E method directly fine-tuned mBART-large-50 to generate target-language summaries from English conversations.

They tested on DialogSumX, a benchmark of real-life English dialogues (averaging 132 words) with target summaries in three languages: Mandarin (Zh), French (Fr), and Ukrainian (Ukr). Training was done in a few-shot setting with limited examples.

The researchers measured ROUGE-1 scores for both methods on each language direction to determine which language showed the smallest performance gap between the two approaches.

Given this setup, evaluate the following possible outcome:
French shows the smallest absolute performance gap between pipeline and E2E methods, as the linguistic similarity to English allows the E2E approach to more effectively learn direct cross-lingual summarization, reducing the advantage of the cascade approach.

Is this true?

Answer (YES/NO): NO